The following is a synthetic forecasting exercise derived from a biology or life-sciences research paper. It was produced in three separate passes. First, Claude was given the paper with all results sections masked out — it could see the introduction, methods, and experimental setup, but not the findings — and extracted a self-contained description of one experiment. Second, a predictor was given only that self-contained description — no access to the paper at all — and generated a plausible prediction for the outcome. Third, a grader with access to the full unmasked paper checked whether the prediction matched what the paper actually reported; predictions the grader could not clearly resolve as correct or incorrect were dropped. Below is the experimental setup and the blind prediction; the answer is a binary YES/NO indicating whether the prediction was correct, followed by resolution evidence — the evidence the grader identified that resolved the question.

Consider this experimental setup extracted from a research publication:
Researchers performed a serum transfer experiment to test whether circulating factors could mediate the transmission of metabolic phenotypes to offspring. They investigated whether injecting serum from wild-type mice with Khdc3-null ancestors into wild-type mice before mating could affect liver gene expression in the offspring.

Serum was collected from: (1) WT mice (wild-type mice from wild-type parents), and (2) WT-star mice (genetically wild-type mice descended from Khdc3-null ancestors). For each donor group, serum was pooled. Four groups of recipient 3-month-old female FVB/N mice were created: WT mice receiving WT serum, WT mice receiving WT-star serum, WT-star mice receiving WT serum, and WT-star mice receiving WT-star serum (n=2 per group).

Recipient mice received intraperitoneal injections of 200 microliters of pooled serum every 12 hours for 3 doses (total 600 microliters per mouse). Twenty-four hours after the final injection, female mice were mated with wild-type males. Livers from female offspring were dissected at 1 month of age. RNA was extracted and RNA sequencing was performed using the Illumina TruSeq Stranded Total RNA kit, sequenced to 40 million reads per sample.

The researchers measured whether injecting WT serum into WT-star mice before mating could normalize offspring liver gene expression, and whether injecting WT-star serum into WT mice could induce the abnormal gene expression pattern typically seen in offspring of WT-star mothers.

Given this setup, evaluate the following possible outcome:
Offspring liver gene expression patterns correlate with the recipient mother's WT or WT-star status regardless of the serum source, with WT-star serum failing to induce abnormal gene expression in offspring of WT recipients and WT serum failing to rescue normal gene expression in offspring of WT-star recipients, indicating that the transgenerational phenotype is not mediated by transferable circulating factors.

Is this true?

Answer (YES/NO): NO